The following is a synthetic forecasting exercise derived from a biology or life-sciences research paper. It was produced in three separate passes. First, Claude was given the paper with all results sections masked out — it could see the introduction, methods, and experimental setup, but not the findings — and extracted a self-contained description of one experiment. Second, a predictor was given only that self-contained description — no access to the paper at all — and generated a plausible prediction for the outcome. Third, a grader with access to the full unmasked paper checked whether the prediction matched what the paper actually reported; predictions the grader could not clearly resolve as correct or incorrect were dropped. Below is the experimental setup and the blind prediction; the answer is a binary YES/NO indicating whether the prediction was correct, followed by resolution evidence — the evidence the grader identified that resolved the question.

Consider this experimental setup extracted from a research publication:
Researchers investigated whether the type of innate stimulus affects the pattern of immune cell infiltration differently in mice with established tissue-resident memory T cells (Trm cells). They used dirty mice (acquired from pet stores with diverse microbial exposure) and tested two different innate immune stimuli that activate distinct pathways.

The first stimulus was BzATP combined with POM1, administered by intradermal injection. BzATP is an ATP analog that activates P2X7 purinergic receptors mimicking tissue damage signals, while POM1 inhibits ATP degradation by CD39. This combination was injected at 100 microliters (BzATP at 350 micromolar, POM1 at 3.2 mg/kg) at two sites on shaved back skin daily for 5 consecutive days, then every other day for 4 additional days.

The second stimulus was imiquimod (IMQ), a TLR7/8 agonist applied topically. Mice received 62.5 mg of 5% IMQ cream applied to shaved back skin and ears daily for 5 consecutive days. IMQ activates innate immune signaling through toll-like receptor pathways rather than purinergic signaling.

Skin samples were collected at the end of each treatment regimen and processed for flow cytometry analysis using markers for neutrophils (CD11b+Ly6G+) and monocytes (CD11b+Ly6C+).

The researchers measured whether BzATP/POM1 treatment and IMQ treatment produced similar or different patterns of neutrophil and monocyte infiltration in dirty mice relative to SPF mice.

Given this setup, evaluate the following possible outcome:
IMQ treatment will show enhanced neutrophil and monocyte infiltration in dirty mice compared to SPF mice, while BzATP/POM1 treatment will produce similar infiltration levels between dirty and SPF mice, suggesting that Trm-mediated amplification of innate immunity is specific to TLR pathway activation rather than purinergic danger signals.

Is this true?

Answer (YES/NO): NO